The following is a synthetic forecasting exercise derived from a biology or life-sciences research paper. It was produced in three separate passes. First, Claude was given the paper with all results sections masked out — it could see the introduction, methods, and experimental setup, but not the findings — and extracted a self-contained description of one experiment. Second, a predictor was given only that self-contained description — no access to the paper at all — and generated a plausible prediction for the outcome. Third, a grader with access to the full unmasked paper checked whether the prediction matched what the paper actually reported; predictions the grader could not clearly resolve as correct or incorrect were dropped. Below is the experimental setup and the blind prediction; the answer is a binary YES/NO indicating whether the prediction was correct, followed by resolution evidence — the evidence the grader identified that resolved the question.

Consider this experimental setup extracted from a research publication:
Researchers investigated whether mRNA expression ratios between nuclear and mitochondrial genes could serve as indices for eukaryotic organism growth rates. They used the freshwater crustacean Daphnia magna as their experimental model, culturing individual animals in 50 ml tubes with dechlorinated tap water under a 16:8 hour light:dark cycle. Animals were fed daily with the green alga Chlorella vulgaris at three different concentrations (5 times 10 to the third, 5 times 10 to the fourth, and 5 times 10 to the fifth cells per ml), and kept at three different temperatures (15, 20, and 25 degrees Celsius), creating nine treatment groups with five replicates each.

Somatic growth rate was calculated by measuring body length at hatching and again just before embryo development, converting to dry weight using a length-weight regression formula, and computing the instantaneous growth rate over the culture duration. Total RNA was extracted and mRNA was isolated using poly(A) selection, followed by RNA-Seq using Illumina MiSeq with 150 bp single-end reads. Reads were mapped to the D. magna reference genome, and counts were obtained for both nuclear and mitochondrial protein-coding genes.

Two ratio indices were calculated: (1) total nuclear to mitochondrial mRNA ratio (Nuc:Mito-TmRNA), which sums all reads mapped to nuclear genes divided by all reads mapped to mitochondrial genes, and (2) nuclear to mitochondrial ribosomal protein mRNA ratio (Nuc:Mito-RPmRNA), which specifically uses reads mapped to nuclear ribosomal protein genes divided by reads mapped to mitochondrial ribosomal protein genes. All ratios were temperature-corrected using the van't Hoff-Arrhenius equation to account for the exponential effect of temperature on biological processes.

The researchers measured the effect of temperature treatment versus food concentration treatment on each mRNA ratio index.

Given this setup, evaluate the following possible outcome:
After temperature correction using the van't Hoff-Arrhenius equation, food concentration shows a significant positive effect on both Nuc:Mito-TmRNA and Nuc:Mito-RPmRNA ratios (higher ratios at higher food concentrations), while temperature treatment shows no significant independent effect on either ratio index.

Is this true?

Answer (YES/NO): NO